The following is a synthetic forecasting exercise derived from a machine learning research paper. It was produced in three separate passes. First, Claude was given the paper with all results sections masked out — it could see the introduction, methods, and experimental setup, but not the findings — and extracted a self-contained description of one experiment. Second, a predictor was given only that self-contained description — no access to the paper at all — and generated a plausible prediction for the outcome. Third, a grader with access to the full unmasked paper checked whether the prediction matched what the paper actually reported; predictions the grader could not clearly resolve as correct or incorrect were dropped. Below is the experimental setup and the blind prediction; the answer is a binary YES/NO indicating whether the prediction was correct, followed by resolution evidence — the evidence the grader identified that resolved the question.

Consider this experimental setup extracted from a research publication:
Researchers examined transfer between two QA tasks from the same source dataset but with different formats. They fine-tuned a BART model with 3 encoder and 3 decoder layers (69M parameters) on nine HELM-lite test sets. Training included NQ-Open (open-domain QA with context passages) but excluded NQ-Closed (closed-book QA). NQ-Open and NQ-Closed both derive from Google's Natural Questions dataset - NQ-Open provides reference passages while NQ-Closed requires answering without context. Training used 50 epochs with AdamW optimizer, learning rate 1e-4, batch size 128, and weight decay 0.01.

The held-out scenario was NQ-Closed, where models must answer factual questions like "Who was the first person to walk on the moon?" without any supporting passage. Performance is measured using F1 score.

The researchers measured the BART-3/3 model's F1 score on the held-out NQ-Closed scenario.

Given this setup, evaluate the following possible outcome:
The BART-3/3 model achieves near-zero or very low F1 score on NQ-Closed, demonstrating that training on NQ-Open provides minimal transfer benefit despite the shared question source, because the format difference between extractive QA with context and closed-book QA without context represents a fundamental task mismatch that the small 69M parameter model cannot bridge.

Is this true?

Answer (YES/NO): NO